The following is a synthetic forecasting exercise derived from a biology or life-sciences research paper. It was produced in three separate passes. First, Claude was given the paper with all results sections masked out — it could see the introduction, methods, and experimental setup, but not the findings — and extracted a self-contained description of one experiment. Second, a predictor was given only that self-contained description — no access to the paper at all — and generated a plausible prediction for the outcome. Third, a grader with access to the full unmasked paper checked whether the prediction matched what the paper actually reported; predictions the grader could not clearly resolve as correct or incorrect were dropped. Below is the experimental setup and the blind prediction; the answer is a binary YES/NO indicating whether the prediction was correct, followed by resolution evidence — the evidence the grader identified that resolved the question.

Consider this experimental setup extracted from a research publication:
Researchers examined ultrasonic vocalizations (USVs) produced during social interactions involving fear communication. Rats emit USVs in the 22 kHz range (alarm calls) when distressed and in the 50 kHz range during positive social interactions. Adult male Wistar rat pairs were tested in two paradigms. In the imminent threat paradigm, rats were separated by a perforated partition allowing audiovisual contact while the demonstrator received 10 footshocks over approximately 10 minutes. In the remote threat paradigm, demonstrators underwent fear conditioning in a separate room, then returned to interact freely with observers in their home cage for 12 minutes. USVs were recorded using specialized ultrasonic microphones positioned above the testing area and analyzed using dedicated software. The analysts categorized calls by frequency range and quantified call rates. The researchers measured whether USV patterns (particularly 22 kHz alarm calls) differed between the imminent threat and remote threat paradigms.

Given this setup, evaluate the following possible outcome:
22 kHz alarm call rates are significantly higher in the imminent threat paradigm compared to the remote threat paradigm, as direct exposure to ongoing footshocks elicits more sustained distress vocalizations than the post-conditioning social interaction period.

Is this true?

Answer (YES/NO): YES